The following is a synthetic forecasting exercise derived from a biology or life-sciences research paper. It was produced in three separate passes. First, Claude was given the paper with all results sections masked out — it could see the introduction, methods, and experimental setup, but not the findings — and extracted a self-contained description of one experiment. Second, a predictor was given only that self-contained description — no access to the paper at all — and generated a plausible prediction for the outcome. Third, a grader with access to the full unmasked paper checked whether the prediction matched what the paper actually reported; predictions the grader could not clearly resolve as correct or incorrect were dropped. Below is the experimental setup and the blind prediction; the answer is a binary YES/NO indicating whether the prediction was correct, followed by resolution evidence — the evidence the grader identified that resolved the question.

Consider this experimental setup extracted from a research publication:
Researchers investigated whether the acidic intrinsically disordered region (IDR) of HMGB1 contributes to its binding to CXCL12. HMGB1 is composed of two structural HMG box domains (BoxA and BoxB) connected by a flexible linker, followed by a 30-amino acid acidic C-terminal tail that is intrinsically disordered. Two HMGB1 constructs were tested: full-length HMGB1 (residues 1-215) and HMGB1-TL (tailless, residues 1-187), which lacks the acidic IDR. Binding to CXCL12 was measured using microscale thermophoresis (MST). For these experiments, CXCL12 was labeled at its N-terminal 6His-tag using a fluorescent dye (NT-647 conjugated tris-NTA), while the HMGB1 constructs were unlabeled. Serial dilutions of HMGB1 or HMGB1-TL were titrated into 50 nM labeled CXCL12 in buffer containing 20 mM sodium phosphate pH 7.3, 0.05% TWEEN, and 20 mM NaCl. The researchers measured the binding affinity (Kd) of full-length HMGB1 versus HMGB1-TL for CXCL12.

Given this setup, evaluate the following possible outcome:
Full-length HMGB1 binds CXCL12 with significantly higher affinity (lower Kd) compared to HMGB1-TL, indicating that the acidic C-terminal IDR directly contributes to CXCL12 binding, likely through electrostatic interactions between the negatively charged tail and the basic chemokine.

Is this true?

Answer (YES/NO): YES